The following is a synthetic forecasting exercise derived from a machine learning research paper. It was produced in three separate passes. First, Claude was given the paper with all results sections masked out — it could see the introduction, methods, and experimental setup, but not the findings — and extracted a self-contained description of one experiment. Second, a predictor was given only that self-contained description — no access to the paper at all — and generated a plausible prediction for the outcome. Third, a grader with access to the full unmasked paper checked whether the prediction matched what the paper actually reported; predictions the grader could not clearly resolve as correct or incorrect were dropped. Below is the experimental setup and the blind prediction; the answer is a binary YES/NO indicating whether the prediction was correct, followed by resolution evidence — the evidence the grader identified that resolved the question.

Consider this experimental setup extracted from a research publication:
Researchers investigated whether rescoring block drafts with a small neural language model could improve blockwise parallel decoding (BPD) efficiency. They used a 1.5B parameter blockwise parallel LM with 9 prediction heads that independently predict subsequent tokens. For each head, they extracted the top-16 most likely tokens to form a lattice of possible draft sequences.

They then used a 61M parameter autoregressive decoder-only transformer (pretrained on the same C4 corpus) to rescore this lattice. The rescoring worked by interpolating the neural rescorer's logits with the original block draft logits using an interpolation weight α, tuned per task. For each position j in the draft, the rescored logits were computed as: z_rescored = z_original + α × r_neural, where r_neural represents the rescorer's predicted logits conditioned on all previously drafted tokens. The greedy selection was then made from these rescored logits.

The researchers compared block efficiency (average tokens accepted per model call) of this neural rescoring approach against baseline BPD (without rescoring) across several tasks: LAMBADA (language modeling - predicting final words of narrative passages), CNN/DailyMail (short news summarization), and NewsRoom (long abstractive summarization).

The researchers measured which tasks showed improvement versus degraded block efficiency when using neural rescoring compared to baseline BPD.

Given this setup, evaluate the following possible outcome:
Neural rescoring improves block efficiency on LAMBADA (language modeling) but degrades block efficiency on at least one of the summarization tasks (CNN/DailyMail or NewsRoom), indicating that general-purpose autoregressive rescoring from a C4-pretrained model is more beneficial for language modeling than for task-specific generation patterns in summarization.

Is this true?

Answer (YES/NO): NO